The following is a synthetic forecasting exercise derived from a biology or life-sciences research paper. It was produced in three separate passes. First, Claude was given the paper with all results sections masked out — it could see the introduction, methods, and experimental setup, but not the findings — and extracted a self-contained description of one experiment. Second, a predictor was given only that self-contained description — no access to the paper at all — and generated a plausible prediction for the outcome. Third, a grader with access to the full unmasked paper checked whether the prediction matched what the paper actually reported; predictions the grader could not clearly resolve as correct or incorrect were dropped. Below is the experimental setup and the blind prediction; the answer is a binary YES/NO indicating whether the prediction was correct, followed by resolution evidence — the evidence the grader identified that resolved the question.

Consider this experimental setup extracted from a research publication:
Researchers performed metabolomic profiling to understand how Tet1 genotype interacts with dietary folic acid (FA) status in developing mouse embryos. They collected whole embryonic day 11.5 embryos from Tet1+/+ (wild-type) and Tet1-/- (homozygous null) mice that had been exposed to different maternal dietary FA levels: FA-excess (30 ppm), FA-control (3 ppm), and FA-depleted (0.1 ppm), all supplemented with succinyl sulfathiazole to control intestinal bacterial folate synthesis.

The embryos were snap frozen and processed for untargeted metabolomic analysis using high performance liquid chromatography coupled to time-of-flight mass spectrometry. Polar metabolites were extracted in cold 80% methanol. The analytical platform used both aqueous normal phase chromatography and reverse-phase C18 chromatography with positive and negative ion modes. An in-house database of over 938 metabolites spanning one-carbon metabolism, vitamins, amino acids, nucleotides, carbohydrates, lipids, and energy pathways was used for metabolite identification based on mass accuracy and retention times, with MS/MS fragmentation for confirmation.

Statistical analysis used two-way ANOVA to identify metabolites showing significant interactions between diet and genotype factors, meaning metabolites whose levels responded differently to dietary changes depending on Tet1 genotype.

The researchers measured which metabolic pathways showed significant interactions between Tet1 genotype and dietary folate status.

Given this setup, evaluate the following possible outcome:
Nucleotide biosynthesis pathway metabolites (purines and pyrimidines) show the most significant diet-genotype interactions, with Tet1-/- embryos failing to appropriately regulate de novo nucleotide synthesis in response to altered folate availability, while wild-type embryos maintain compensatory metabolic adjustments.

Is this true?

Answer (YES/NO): NO